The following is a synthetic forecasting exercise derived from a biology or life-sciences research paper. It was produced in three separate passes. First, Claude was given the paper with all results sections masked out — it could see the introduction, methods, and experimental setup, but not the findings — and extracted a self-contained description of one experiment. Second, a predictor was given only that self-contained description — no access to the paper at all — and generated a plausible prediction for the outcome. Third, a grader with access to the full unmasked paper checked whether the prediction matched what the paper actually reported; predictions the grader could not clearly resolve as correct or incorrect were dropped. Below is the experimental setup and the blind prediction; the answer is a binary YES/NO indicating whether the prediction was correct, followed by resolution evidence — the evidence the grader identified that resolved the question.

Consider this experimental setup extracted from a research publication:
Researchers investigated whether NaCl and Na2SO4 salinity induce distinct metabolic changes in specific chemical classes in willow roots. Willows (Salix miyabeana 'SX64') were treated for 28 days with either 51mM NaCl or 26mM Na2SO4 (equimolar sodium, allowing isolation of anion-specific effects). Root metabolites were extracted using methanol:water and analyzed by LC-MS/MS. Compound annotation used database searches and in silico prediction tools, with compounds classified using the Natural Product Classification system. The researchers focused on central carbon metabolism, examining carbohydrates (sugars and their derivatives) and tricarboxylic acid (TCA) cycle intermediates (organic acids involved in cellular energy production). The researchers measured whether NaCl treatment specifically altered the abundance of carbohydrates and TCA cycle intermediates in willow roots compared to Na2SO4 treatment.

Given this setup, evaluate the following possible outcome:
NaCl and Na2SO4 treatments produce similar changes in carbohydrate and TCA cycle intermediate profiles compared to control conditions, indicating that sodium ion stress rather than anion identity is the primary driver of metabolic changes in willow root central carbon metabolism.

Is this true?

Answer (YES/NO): NO